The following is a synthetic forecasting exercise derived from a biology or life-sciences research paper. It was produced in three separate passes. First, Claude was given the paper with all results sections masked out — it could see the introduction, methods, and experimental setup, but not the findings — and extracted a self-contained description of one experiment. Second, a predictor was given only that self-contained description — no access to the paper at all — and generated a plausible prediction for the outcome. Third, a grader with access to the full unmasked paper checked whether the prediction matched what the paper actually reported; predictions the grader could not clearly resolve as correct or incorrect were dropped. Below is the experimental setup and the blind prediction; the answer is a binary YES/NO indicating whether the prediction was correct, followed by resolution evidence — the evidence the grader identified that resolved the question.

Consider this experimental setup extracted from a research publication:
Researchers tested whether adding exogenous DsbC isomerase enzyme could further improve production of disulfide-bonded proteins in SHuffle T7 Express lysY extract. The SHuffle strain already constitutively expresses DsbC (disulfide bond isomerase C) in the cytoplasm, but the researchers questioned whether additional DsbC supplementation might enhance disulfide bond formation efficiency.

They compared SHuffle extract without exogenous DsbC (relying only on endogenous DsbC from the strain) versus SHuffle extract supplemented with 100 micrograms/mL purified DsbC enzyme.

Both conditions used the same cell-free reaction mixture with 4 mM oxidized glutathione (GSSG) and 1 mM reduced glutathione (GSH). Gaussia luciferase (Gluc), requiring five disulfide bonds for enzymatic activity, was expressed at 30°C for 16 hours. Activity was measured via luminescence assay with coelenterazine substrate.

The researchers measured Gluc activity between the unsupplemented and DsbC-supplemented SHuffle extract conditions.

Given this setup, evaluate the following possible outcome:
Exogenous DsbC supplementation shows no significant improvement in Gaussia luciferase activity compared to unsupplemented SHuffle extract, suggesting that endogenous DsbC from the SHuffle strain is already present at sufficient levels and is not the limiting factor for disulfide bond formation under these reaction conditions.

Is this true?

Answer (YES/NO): NO